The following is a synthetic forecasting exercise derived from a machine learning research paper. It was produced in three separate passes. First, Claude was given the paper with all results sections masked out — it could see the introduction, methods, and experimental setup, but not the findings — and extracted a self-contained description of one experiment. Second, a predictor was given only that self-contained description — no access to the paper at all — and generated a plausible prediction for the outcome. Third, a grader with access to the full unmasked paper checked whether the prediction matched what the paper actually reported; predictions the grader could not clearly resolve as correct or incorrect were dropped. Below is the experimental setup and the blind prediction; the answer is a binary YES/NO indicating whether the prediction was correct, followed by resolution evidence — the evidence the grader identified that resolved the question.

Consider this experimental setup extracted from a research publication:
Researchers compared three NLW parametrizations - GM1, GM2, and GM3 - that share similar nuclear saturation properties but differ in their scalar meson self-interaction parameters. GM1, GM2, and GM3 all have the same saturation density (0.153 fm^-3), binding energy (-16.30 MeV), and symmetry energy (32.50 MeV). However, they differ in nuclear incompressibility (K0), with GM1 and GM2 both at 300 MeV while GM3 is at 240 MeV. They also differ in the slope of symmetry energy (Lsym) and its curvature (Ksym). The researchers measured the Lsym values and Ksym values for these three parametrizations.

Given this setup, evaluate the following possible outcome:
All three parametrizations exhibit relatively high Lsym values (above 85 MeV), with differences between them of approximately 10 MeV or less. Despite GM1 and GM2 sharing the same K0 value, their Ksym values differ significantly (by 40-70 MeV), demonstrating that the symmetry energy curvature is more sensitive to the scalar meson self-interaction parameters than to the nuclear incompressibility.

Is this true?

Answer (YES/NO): NO